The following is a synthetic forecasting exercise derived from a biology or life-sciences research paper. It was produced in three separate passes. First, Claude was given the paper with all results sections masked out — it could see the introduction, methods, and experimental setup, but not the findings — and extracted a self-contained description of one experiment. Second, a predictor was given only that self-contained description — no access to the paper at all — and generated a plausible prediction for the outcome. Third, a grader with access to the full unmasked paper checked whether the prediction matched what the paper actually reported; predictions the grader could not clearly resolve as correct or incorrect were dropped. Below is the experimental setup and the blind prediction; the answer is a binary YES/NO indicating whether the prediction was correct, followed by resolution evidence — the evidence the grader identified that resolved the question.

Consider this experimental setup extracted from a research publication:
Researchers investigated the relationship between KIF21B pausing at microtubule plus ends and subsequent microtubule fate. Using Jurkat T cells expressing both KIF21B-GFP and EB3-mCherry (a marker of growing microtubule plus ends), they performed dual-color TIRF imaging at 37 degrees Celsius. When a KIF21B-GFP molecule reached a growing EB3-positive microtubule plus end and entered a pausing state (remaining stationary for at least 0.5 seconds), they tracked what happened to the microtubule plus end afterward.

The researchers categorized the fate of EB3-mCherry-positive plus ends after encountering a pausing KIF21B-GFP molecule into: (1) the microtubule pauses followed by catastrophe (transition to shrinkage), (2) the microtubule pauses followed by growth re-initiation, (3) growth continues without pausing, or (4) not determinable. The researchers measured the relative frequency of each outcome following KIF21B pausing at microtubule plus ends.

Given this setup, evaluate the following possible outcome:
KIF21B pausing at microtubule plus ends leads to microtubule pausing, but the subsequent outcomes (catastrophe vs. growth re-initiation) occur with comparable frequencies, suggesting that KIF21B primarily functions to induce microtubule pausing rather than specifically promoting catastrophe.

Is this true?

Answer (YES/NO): NO